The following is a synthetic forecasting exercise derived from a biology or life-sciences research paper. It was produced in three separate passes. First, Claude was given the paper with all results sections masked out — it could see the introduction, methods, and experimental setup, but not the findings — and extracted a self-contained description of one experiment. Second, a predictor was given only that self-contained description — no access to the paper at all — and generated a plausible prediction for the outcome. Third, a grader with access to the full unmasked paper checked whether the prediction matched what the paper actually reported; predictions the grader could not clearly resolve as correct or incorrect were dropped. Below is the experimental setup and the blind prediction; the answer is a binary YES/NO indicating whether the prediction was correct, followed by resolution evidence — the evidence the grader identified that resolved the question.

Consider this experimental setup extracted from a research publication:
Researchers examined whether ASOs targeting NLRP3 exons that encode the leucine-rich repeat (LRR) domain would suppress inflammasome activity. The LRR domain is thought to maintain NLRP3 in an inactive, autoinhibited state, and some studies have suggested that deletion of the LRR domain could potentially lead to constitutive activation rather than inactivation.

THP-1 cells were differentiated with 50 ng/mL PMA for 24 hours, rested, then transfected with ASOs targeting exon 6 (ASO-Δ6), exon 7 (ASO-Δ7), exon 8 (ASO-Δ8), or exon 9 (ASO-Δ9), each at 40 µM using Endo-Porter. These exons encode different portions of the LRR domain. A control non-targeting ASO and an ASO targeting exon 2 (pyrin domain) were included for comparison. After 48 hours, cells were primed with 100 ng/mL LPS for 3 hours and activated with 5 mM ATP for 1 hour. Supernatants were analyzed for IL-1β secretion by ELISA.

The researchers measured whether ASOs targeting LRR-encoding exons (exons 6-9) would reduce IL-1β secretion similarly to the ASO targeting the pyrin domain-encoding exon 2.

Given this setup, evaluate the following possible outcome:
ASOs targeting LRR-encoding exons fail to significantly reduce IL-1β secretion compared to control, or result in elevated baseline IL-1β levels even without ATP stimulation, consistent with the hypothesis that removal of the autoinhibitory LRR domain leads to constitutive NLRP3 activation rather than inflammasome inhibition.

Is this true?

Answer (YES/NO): NO